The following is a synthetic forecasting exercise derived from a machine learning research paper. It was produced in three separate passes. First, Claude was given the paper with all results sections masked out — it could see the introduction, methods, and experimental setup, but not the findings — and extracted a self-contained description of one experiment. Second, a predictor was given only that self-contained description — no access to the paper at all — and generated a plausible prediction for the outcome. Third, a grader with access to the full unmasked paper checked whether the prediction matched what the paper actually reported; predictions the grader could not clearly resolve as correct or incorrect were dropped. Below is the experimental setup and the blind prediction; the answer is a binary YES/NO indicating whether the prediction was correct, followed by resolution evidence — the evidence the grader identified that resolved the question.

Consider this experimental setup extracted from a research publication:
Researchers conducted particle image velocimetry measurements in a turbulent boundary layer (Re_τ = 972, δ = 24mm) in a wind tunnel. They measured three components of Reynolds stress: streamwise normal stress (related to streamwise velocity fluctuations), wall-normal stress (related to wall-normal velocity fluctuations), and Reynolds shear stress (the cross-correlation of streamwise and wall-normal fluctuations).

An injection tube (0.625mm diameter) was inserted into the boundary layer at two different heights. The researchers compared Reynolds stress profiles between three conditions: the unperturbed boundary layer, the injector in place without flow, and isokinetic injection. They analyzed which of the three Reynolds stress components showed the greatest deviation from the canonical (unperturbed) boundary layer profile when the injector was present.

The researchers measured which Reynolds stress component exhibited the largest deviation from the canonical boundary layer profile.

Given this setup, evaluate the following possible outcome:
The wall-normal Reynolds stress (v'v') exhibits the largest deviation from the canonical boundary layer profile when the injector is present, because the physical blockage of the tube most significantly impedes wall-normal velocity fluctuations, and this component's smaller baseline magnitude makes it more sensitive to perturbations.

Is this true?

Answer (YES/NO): NO